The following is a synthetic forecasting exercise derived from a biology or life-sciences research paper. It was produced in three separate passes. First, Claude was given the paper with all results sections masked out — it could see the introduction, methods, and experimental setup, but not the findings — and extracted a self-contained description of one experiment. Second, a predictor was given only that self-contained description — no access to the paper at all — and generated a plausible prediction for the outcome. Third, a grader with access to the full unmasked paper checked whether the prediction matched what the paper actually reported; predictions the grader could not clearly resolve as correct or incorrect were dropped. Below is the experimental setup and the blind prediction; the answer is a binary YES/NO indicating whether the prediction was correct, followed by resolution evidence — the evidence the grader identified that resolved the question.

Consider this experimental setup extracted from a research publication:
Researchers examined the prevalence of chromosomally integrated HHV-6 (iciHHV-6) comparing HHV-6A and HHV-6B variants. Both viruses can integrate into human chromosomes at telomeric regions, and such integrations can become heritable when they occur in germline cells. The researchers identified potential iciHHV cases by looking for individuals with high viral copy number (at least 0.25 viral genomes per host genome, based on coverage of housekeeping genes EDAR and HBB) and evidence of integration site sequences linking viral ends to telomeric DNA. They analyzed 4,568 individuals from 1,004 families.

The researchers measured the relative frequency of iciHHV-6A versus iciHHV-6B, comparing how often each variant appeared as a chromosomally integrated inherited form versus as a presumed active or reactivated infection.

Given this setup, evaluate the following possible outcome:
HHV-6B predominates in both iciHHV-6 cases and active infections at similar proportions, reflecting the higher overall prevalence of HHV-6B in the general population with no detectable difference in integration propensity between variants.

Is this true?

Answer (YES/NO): NO